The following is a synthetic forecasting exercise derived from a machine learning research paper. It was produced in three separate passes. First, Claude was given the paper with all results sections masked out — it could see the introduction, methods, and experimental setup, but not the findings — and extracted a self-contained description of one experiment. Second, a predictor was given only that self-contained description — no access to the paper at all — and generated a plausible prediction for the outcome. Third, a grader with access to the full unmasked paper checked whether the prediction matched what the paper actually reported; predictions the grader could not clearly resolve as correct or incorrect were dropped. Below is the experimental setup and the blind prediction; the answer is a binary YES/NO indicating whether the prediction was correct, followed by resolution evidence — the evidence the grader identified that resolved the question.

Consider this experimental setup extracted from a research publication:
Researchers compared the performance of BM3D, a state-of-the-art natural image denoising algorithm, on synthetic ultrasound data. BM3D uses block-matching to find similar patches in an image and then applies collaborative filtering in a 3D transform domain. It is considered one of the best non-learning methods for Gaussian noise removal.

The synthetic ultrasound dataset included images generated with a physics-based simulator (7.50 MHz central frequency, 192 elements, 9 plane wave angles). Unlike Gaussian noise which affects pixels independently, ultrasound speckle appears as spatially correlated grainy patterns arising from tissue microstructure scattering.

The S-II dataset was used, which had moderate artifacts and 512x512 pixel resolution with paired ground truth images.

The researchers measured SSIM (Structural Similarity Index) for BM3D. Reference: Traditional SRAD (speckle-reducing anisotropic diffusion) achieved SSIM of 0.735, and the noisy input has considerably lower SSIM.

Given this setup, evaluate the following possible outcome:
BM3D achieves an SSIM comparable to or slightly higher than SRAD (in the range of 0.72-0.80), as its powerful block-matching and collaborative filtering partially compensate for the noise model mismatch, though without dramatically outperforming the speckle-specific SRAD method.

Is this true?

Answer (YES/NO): NO